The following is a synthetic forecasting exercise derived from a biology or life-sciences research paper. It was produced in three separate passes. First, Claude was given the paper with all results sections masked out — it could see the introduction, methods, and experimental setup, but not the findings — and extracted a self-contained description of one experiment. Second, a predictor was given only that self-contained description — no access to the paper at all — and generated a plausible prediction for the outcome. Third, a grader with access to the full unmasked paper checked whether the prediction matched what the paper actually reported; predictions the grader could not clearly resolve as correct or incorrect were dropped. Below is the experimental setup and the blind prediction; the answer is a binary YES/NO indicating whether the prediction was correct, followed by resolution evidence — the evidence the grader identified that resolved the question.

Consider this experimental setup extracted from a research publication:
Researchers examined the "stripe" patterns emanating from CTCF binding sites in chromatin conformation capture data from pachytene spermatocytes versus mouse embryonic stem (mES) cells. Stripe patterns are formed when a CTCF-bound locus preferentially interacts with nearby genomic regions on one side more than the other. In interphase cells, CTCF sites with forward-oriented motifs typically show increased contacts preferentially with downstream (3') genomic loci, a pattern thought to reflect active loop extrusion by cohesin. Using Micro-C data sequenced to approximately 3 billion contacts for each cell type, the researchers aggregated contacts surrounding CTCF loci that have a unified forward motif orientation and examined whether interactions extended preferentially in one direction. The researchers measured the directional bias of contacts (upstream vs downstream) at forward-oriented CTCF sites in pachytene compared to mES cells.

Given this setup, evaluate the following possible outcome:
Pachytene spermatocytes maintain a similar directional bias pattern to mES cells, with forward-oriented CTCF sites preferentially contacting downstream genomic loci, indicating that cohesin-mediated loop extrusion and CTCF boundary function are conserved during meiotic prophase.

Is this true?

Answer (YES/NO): NO